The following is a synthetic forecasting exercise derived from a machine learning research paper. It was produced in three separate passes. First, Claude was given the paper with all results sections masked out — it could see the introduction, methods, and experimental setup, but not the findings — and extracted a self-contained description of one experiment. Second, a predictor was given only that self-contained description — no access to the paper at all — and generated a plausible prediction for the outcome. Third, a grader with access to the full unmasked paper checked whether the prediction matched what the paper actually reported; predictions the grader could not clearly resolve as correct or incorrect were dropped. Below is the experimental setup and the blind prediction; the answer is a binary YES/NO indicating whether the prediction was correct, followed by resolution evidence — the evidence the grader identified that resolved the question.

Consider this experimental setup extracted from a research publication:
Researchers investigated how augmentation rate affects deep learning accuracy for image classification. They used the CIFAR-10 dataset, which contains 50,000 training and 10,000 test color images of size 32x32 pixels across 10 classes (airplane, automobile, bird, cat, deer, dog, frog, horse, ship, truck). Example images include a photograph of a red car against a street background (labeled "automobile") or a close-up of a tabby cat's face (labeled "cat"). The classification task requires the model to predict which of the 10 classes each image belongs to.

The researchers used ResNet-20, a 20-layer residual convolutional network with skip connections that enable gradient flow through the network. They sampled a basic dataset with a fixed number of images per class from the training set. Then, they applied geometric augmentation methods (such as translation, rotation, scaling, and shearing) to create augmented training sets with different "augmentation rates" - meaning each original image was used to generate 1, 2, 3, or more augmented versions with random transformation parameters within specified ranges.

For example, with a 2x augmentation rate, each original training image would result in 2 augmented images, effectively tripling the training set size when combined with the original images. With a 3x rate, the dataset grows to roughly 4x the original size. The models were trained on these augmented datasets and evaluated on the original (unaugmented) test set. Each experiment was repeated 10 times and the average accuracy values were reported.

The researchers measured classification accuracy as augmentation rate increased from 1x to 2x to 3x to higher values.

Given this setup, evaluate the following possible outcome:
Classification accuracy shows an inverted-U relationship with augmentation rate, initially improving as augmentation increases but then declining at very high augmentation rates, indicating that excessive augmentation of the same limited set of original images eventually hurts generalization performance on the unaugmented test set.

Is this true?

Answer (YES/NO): NO